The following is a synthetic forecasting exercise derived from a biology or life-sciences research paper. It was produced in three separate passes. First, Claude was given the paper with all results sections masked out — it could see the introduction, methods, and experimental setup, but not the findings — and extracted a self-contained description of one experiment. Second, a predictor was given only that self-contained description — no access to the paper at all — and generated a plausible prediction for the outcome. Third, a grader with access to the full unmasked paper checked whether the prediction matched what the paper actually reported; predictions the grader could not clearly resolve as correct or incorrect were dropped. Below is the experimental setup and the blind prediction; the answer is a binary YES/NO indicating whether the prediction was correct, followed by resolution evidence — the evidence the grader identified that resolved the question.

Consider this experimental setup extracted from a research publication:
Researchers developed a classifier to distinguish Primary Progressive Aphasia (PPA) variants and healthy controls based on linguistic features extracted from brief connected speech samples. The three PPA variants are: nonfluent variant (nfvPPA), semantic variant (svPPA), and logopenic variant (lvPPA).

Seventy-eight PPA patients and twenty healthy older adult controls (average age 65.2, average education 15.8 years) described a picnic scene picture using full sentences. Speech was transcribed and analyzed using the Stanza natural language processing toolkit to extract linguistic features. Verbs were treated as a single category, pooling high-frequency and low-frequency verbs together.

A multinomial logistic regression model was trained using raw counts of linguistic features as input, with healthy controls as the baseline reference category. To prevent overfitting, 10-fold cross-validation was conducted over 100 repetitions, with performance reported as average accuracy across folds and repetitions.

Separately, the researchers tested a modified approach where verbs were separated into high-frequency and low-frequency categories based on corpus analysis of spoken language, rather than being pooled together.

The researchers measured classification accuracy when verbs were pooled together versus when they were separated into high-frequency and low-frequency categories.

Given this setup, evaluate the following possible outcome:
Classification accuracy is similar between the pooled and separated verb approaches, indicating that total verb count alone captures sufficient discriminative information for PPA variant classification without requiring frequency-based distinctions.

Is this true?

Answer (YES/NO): NO